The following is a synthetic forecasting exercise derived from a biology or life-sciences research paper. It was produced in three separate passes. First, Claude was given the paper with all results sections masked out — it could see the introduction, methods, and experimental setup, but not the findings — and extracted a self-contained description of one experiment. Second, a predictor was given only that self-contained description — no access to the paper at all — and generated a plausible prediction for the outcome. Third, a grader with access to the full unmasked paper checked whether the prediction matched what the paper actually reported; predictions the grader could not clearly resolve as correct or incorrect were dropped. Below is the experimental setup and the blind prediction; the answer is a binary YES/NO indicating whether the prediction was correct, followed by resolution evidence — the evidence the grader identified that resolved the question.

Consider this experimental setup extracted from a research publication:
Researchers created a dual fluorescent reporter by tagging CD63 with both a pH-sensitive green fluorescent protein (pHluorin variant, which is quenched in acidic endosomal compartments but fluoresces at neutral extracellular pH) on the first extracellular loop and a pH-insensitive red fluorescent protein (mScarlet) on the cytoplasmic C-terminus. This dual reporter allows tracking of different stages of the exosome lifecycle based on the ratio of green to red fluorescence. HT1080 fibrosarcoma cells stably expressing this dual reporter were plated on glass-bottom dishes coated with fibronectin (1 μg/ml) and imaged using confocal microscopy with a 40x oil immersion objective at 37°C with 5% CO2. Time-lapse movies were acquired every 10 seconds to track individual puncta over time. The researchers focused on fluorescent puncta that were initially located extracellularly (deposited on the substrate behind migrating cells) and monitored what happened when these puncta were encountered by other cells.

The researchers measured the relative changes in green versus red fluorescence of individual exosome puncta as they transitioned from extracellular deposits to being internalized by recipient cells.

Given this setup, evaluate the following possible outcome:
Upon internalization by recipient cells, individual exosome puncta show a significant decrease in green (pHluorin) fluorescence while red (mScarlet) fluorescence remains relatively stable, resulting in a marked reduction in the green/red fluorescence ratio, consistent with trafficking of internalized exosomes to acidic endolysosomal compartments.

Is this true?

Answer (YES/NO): YES